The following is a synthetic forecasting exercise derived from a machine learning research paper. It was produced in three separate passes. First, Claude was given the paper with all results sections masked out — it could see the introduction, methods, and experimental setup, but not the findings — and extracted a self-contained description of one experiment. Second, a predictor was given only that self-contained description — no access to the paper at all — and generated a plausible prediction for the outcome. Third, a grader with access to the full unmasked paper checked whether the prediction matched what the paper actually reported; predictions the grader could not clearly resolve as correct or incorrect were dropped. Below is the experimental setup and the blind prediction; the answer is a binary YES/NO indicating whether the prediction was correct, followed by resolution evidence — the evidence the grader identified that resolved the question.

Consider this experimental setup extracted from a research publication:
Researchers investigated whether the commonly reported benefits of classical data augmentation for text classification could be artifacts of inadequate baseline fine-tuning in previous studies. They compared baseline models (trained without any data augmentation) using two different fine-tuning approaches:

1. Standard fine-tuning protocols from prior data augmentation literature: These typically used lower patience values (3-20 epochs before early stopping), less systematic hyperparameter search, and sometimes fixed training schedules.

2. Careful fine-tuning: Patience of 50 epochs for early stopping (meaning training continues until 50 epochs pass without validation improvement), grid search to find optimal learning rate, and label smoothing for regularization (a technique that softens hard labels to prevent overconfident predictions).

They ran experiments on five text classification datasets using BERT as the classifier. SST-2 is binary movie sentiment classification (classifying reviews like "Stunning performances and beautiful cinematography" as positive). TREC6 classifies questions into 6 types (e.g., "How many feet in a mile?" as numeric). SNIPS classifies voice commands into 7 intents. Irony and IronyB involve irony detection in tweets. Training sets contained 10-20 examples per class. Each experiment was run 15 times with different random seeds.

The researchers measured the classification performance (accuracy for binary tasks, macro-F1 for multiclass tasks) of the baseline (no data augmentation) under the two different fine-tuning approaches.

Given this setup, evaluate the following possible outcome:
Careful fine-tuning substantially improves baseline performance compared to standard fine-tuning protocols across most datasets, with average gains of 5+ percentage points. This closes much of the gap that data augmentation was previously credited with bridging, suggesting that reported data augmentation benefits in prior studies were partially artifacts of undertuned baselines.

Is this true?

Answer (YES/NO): YES